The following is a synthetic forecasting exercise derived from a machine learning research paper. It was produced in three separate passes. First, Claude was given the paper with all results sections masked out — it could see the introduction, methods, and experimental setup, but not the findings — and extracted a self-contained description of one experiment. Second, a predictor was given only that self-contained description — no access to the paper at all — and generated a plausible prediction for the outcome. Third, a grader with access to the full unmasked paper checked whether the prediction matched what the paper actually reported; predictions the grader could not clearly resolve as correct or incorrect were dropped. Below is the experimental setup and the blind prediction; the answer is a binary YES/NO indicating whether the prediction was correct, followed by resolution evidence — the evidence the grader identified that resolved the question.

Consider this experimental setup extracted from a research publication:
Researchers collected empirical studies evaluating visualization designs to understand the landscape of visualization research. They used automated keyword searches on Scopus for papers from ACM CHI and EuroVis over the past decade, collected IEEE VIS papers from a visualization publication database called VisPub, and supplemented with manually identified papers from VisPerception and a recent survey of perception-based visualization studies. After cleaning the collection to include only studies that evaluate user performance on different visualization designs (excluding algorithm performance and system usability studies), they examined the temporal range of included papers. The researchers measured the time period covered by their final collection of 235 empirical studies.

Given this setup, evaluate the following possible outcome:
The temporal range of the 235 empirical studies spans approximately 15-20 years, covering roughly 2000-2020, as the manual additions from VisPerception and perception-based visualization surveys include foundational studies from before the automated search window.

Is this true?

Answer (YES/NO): NO